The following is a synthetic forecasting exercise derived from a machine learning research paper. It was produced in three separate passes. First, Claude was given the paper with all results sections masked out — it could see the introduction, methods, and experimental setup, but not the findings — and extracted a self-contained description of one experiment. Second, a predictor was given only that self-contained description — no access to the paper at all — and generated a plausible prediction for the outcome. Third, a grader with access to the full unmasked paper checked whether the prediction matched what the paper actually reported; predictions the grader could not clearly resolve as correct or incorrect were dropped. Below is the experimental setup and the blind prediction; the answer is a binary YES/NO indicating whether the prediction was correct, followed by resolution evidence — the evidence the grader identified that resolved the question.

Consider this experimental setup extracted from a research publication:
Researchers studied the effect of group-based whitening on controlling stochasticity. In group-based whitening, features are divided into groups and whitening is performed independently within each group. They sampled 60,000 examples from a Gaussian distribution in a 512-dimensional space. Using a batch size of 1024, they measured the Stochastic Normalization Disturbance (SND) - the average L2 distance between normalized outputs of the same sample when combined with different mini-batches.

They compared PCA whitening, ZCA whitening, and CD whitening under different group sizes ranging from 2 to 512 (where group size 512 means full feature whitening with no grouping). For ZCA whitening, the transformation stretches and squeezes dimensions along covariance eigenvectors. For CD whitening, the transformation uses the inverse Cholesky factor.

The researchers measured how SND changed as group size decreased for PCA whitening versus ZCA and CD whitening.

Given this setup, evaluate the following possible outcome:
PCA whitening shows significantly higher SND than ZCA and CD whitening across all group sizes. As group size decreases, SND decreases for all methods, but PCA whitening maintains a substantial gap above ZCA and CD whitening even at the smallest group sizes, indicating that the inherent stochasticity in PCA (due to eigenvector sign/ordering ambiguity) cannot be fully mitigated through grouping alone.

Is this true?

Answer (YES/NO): NO